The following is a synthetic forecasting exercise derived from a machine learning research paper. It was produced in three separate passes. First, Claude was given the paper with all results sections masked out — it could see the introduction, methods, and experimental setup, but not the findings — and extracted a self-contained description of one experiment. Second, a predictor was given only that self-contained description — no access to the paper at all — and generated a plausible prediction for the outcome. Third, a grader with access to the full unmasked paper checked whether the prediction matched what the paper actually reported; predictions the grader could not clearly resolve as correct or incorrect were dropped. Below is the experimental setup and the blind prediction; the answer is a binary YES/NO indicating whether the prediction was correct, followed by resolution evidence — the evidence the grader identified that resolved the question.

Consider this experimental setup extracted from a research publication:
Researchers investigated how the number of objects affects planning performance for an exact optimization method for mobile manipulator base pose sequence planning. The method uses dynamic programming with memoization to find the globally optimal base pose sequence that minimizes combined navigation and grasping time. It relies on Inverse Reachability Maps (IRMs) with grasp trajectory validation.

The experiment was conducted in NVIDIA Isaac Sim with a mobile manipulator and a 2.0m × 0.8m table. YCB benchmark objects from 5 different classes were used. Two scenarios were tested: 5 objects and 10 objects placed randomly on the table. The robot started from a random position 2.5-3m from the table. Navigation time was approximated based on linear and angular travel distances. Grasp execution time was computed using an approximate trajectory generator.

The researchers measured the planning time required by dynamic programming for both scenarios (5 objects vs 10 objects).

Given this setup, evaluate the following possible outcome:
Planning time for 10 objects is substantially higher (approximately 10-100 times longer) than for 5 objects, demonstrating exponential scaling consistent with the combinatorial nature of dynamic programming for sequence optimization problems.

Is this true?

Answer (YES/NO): NO